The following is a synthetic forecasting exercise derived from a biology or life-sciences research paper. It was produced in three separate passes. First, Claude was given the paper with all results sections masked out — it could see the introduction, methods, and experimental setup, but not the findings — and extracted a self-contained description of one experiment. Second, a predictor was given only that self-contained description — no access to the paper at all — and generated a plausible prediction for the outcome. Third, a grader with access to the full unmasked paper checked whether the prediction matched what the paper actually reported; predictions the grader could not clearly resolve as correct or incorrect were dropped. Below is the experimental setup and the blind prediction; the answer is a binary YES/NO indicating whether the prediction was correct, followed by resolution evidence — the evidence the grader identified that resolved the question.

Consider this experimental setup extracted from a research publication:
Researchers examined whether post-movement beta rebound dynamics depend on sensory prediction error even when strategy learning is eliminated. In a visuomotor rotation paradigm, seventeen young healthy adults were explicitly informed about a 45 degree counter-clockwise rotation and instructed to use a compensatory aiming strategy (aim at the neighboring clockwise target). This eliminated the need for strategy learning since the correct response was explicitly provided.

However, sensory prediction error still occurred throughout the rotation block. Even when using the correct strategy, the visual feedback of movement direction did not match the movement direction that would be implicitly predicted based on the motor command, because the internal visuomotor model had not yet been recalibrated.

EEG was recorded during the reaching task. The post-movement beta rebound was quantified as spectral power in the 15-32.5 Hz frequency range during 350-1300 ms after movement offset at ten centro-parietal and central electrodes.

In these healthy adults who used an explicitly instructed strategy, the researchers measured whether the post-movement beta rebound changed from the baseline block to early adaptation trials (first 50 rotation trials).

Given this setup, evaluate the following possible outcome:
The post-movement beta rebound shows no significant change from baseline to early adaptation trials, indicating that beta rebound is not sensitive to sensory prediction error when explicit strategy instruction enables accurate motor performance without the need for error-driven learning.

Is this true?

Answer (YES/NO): YES